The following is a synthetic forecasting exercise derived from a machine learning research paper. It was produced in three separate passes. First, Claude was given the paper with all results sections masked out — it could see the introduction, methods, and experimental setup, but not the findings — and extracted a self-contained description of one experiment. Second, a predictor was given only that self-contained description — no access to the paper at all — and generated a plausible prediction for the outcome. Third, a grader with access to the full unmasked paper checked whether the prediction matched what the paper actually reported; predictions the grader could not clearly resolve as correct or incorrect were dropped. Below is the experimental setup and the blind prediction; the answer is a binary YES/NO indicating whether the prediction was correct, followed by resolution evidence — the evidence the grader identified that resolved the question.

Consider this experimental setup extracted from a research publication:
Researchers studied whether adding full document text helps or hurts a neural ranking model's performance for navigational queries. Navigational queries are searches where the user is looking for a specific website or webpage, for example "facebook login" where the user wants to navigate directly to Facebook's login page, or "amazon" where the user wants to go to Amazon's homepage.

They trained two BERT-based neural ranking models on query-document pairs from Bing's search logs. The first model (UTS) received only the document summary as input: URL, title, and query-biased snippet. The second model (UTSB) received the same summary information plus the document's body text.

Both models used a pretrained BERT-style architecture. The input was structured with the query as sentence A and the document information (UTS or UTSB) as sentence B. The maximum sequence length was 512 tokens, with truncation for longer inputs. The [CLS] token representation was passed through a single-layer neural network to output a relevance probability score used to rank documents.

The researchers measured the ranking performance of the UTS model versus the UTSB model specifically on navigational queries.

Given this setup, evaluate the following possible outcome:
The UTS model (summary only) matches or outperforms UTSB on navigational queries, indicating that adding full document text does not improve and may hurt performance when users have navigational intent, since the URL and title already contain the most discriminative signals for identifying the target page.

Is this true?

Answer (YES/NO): YES